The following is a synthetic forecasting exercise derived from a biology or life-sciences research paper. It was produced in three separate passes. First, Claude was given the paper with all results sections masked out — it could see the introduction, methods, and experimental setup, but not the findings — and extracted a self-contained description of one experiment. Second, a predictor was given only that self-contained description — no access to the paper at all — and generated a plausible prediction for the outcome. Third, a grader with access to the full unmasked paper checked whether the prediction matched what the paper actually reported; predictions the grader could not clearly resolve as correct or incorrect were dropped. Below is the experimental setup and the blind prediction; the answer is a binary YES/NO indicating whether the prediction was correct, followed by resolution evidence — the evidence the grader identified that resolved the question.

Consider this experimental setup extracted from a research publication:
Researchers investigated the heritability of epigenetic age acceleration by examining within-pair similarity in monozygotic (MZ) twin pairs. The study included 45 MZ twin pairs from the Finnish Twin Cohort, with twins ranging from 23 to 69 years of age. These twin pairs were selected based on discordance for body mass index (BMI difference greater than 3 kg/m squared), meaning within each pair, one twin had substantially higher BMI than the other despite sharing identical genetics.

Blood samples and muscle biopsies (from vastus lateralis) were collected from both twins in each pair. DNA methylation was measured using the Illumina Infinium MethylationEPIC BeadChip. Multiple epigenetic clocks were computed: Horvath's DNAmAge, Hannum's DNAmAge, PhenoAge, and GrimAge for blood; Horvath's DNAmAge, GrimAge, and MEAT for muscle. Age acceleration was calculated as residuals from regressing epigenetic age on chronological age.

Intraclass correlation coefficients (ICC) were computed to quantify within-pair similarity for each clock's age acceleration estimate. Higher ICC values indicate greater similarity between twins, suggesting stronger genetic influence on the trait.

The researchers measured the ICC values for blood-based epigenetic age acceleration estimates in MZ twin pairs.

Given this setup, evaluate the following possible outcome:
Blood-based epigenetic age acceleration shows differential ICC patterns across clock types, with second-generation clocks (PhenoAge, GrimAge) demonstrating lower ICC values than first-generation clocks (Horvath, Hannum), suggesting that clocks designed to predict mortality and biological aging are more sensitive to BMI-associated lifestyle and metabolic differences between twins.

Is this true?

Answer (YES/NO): YES